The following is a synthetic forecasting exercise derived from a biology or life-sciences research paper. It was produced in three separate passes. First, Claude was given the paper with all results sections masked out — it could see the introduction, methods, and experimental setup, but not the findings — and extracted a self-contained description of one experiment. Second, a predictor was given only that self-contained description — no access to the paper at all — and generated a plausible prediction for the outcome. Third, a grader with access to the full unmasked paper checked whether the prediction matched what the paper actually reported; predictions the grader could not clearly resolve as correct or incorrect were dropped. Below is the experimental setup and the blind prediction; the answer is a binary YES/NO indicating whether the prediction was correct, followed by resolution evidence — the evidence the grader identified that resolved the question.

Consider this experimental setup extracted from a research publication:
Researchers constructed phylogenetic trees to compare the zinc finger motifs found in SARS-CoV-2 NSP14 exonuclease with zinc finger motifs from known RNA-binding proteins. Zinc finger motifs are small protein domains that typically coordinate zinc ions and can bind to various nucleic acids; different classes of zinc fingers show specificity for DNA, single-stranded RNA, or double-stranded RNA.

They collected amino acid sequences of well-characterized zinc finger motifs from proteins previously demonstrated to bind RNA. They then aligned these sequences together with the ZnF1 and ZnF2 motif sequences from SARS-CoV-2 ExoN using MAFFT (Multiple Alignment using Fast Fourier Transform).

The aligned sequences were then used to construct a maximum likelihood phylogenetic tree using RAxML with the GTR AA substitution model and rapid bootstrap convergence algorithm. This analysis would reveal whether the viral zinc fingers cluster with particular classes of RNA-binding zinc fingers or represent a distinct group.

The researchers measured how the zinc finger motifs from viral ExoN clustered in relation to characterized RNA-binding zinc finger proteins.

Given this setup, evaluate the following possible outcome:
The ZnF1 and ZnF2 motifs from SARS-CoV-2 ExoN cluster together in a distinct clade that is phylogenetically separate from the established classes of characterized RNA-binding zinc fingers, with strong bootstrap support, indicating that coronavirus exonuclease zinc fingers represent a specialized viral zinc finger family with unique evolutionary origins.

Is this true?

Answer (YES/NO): NO